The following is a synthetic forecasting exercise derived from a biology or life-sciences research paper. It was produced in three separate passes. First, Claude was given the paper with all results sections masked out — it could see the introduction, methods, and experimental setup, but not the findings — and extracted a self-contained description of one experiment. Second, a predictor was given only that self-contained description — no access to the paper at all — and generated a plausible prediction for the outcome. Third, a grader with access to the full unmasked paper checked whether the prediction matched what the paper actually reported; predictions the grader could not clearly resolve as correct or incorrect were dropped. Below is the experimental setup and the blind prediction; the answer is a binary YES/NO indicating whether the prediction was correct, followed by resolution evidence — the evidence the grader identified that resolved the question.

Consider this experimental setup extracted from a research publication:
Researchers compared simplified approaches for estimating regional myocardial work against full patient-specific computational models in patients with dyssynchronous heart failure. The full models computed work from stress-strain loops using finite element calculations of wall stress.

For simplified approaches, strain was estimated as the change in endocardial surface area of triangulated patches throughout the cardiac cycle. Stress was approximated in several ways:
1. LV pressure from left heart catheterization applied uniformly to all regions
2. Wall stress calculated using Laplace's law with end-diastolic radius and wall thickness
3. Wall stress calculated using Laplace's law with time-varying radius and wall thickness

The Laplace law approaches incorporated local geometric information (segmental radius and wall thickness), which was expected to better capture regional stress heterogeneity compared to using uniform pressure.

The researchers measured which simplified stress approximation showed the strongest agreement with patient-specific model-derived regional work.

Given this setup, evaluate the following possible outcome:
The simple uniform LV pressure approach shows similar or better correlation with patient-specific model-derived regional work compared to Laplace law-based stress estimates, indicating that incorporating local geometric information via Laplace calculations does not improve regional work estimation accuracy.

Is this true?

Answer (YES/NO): YES